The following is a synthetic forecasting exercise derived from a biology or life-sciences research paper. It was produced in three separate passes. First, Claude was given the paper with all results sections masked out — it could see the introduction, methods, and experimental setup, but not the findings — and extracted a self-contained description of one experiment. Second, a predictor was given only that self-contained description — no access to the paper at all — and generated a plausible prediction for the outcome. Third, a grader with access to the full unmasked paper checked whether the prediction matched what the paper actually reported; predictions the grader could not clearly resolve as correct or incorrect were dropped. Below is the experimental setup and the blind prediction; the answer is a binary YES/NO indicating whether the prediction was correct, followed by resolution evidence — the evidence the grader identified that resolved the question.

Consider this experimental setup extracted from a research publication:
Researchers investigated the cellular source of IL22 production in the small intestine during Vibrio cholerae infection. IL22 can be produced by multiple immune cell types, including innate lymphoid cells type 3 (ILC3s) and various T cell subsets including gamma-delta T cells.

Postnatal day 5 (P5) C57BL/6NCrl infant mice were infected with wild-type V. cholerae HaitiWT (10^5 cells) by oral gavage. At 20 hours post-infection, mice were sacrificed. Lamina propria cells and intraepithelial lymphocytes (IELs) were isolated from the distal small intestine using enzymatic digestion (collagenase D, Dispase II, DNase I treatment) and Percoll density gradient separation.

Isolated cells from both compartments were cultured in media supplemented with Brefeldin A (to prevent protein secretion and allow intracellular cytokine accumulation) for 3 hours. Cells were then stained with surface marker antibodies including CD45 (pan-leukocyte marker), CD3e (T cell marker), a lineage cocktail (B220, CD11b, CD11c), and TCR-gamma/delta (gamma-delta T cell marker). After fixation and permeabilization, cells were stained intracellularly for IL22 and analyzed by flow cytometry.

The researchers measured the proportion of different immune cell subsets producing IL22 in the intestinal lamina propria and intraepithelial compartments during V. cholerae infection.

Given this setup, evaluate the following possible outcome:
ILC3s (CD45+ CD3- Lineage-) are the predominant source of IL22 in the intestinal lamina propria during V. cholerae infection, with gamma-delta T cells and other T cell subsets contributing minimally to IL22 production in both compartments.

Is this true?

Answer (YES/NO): YES